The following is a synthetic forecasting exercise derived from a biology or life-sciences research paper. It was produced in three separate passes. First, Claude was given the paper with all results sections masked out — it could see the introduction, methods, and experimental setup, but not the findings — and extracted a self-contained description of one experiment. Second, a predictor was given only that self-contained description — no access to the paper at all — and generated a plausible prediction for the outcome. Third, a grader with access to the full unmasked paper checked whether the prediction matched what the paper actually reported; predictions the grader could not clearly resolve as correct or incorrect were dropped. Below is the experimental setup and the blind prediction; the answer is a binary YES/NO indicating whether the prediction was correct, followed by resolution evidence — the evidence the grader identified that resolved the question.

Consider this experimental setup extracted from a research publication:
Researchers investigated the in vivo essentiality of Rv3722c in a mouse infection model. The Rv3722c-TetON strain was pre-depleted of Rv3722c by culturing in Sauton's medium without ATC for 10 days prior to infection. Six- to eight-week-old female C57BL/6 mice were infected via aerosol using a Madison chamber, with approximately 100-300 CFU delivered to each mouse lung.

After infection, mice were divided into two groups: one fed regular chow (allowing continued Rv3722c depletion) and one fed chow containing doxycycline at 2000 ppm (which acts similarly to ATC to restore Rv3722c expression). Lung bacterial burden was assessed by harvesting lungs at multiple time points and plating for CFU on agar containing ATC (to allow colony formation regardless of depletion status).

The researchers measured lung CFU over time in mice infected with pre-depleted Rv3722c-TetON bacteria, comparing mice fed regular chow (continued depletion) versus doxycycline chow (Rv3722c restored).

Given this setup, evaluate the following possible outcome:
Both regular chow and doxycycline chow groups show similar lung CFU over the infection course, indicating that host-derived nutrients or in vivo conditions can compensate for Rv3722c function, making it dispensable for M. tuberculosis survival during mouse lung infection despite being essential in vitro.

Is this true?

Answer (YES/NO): NO